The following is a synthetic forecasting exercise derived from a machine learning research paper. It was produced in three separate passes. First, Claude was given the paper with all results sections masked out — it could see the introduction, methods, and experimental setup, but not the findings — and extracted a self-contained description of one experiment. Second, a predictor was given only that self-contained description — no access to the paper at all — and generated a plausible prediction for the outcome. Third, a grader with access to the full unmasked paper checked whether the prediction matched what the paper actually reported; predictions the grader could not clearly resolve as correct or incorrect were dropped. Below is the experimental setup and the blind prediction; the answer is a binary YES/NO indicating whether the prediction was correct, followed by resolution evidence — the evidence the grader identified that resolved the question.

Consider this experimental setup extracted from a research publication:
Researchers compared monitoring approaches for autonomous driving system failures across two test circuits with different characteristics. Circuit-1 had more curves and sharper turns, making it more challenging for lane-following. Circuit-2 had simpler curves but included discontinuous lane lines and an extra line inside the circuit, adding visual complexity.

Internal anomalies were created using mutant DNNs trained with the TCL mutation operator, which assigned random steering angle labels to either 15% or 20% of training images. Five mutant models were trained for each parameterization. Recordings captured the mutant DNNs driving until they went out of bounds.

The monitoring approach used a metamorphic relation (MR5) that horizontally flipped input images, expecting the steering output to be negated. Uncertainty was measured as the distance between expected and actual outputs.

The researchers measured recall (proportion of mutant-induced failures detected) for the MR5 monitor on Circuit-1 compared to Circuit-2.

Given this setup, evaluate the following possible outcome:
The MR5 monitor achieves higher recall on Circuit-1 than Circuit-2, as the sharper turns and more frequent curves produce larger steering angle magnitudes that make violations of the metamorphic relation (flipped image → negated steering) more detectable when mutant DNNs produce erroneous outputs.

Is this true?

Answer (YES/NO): NO